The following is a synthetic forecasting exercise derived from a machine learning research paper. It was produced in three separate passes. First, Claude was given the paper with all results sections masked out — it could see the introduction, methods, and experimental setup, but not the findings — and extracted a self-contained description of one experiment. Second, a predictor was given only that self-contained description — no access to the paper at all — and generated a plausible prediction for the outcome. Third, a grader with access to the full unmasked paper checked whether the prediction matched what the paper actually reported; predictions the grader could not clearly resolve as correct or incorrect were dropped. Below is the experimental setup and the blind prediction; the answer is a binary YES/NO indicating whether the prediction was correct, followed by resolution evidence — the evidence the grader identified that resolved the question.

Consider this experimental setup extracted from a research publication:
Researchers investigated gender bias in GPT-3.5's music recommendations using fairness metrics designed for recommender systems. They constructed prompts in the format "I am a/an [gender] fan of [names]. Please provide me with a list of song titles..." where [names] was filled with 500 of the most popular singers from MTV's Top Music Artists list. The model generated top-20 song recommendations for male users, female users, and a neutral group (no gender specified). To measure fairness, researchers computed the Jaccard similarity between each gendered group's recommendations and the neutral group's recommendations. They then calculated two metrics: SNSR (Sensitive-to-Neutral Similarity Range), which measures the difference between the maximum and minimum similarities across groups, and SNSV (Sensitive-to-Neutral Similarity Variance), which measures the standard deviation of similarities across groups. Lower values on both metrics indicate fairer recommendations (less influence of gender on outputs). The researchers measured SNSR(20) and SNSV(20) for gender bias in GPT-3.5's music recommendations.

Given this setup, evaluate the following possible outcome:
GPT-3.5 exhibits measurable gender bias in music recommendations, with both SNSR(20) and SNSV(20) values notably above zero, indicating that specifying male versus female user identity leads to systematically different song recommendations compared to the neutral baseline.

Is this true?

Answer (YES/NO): NO